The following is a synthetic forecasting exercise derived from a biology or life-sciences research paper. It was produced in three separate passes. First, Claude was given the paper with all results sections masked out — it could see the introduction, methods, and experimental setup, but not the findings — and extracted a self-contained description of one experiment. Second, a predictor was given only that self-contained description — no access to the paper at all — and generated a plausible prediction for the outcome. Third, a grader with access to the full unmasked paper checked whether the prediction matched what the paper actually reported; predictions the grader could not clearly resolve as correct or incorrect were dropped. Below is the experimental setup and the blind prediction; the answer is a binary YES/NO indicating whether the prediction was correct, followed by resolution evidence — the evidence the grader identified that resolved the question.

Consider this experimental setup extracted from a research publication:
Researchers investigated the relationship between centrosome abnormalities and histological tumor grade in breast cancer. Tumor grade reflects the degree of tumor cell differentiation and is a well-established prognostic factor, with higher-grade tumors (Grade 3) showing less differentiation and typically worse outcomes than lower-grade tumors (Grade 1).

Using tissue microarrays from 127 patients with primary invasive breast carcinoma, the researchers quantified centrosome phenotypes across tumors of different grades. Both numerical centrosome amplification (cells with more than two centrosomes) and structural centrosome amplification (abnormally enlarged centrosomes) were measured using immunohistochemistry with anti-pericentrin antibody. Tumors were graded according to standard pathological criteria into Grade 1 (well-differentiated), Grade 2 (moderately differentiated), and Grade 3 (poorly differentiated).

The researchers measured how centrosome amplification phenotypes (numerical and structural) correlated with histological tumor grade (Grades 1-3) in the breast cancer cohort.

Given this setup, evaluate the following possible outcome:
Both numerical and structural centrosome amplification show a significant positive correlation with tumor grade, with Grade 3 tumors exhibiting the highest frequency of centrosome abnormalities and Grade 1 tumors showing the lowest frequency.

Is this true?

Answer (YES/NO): NO